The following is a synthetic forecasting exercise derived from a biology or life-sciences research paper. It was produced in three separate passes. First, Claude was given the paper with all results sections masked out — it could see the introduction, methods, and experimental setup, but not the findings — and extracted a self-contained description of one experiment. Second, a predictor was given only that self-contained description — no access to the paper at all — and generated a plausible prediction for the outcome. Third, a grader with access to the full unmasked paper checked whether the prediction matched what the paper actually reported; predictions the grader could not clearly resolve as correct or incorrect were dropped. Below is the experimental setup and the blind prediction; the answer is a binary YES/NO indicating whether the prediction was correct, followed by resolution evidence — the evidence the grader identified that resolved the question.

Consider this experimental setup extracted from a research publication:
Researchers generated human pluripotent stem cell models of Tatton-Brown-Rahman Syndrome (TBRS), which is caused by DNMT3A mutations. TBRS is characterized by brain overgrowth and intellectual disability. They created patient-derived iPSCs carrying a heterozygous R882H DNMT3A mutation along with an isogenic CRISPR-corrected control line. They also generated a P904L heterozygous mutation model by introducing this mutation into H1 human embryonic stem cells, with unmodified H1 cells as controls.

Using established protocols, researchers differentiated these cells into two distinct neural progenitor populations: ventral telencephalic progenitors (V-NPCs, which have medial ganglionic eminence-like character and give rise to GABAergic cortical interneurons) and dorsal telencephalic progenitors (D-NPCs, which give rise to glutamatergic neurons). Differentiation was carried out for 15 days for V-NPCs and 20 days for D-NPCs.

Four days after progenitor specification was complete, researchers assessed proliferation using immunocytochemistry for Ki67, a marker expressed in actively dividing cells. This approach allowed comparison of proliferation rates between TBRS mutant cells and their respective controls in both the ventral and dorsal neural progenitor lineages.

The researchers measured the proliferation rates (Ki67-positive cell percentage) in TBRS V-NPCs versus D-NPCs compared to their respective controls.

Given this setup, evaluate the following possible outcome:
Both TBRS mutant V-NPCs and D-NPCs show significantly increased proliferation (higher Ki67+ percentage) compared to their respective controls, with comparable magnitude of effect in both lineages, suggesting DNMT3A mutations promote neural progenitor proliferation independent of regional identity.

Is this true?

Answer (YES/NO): NO